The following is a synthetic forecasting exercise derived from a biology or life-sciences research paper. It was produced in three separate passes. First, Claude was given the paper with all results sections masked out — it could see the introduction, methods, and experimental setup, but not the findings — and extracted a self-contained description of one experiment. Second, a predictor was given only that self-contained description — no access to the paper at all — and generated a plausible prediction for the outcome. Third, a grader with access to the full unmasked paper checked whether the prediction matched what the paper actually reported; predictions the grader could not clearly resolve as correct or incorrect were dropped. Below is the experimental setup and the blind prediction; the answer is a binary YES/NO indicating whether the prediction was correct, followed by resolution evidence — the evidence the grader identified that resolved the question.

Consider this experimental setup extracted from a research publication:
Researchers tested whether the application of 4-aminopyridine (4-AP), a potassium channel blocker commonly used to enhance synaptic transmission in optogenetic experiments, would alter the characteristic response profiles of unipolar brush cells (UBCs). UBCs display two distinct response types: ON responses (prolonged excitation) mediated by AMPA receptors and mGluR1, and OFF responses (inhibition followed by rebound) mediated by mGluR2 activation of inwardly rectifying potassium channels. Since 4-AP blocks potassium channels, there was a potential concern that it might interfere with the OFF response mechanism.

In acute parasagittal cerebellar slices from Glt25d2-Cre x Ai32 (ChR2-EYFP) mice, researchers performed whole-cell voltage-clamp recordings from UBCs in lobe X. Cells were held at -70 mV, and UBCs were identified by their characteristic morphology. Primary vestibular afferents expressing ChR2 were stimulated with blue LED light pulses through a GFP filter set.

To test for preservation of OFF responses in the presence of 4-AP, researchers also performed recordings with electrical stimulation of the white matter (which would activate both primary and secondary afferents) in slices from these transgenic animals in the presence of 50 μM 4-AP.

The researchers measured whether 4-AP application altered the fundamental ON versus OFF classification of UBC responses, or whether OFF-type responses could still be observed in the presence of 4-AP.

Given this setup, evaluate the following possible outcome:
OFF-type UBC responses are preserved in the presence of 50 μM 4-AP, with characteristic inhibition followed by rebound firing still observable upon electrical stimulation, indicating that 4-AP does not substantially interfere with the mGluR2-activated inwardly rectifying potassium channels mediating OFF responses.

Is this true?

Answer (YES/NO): YES